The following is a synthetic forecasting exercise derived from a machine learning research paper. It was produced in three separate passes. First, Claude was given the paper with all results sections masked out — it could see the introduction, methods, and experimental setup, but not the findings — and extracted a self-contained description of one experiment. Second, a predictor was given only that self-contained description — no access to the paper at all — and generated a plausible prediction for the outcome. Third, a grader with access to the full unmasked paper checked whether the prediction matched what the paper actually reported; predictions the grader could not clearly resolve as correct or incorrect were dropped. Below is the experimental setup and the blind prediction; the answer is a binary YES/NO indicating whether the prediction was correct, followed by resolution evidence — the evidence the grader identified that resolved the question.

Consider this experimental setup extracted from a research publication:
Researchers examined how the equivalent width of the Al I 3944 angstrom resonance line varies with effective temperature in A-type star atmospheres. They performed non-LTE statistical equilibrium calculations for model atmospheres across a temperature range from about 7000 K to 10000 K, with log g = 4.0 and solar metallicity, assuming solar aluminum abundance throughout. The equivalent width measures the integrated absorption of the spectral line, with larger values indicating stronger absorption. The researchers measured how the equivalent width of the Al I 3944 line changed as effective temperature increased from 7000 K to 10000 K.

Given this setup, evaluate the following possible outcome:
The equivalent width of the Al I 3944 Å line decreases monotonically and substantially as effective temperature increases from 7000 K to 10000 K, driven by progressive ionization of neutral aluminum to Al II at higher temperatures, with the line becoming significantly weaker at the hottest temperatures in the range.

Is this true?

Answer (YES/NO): YES